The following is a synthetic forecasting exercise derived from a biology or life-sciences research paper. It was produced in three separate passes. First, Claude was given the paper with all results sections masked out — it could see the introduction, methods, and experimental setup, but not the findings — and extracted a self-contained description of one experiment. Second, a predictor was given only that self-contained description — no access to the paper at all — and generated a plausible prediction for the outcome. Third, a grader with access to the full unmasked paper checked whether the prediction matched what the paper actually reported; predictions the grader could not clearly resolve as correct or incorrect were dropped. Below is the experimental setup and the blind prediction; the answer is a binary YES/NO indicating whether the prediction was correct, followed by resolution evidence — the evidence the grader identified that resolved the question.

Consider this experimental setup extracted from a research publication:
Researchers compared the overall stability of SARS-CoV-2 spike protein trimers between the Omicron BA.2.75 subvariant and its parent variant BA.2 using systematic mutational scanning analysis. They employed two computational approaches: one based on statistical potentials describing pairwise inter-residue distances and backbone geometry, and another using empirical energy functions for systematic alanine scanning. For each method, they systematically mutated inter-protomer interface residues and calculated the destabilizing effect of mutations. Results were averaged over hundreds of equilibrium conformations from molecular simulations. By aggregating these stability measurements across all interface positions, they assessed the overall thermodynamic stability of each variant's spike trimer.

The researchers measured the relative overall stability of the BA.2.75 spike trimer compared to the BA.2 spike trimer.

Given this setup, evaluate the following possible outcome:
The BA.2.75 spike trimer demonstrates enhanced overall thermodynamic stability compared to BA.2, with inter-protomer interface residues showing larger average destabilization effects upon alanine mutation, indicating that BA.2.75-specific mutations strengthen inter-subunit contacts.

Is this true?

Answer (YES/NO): YES